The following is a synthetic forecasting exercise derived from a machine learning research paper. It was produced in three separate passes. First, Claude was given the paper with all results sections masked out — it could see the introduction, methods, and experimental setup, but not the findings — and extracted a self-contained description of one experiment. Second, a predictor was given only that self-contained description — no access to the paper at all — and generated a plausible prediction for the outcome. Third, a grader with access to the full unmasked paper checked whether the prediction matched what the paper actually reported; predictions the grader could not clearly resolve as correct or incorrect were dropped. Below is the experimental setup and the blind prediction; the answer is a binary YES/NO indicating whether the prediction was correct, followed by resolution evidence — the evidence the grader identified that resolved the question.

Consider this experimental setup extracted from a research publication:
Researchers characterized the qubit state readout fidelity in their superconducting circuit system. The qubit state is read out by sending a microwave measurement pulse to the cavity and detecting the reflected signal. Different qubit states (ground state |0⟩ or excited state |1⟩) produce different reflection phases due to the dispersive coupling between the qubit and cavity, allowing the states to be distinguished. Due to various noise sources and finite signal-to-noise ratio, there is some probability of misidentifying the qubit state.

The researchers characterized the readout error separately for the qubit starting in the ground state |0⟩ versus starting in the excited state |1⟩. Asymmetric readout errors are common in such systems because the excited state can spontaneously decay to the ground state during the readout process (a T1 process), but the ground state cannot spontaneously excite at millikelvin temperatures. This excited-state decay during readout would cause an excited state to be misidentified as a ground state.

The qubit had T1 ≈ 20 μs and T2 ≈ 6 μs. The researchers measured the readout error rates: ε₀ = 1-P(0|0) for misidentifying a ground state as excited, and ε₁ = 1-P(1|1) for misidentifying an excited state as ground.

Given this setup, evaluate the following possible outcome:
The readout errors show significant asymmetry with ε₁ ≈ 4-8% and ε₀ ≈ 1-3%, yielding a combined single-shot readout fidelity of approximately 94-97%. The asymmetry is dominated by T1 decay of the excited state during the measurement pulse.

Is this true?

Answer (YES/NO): NO